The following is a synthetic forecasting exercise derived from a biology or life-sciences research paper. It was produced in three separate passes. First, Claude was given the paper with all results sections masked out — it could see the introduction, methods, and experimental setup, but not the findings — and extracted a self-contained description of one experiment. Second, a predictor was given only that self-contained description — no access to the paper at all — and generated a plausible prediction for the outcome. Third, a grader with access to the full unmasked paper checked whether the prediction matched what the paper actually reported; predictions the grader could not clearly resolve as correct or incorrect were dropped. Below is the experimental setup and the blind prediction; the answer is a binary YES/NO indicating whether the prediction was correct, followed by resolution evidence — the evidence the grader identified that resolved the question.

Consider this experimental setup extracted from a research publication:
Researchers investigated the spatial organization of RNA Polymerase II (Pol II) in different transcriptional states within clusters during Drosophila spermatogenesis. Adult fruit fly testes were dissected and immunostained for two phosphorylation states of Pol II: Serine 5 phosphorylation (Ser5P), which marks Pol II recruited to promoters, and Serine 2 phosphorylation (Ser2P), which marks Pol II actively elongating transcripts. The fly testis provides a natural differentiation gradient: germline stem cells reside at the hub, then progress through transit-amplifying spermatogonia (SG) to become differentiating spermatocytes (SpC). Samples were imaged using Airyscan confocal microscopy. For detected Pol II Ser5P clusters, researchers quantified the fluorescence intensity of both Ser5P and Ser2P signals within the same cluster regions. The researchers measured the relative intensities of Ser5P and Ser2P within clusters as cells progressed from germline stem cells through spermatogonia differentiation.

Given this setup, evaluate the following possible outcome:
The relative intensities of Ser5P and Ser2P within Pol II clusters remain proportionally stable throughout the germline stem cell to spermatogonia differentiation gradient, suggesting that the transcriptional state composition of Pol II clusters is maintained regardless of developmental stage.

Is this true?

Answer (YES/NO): NO